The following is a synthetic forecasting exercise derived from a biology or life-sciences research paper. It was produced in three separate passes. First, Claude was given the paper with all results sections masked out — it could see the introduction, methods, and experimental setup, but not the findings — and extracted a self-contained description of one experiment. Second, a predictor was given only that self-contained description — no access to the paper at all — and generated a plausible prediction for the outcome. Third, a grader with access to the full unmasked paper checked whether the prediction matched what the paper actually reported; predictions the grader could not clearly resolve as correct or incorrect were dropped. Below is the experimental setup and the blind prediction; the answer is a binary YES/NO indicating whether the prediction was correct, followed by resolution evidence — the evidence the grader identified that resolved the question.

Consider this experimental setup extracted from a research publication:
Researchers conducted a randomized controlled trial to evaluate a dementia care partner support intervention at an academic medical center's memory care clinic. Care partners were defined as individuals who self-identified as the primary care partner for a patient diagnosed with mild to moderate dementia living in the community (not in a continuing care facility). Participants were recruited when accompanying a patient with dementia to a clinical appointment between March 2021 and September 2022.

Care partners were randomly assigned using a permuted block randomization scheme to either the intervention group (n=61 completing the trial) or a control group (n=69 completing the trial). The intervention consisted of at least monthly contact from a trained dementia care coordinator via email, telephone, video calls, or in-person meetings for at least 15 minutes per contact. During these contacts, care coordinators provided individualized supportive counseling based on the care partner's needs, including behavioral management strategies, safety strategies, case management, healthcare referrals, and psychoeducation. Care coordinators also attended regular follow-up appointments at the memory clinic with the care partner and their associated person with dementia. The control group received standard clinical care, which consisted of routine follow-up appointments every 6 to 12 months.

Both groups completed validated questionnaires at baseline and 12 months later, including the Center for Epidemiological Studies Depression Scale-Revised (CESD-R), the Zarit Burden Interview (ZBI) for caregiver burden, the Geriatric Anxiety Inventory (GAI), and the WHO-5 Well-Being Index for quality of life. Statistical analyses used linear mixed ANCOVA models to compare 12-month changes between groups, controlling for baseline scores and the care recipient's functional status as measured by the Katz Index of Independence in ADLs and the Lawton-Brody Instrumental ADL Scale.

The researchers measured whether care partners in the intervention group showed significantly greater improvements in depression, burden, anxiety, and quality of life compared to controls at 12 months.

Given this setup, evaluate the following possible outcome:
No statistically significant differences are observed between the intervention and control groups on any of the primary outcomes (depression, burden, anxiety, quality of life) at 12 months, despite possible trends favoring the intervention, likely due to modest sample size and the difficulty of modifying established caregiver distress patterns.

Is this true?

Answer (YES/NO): YES